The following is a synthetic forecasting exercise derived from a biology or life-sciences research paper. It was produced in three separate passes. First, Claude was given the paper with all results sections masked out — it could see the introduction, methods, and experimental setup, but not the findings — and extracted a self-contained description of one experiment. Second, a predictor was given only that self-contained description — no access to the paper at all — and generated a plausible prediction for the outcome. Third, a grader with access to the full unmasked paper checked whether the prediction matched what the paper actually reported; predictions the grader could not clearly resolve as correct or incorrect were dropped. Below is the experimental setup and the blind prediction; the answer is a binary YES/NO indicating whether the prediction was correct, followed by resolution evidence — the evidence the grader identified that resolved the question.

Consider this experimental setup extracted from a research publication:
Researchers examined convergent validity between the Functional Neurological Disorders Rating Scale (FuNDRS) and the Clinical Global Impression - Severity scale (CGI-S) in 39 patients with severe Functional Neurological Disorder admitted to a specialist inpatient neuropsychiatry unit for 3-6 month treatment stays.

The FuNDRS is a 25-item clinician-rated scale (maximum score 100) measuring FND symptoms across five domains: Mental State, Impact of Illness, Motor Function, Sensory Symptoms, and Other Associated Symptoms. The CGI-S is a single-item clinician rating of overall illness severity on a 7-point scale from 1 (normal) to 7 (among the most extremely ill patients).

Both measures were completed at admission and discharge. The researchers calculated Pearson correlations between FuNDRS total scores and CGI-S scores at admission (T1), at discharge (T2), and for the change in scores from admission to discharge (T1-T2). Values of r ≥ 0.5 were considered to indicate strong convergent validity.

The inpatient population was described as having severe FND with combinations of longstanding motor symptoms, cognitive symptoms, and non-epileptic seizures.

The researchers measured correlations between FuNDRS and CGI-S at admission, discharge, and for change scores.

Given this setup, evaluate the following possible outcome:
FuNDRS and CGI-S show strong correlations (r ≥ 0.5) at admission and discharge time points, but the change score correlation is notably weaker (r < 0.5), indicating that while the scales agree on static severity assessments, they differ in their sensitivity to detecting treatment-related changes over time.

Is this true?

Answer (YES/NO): NO